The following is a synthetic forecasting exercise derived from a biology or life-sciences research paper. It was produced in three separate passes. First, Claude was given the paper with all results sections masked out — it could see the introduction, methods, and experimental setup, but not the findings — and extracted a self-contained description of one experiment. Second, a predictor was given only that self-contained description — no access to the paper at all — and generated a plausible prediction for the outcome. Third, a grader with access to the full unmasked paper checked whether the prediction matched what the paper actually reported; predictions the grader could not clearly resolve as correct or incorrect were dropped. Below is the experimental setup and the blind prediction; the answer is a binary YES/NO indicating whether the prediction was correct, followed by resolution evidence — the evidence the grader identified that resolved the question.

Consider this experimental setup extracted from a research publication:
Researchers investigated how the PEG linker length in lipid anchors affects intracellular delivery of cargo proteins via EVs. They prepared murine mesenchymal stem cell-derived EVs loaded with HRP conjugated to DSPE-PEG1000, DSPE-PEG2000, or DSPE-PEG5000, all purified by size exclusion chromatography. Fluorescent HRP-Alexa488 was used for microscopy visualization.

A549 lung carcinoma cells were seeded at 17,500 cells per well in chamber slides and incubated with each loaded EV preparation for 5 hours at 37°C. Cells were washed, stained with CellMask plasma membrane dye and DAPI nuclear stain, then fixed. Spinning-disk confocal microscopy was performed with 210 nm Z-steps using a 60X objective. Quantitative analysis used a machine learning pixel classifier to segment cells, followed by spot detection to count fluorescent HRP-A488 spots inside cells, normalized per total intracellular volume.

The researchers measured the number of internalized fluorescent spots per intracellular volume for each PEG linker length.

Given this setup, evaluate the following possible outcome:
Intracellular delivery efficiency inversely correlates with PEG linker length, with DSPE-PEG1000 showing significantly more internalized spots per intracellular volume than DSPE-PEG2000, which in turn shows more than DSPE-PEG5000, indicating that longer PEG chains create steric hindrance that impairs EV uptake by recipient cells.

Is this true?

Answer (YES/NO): YES